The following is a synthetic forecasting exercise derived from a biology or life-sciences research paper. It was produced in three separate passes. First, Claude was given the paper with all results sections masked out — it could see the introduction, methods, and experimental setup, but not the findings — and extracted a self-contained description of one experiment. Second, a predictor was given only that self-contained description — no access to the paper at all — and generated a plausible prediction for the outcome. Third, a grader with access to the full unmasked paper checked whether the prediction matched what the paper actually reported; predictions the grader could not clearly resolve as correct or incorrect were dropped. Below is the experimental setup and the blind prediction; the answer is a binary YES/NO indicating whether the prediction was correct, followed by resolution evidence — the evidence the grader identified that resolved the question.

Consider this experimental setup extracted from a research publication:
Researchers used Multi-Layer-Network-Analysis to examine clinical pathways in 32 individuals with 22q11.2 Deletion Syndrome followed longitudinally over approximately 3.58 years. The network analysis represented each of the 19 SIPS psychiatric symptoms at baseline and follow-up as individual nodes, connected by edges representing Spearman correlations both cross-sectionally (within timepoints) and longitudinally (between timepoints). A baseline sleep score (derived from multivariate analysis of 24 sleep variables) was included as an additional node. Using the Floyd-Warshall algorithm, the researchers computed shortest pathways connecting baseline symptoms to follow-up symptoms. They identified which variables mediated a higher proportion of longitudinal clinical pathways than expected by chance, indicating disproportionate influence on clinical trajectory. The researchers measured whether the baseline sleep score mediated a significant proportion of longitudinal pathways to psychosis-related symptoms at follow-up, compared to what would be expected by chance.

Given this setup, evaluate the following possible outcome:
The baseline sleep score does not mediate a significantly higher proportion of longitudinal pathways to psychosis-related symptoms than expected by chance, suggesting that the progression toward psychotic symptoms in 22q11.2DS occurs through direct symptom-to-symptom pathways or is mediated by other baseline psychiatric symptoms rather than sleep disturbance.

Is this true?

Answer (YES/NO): NO